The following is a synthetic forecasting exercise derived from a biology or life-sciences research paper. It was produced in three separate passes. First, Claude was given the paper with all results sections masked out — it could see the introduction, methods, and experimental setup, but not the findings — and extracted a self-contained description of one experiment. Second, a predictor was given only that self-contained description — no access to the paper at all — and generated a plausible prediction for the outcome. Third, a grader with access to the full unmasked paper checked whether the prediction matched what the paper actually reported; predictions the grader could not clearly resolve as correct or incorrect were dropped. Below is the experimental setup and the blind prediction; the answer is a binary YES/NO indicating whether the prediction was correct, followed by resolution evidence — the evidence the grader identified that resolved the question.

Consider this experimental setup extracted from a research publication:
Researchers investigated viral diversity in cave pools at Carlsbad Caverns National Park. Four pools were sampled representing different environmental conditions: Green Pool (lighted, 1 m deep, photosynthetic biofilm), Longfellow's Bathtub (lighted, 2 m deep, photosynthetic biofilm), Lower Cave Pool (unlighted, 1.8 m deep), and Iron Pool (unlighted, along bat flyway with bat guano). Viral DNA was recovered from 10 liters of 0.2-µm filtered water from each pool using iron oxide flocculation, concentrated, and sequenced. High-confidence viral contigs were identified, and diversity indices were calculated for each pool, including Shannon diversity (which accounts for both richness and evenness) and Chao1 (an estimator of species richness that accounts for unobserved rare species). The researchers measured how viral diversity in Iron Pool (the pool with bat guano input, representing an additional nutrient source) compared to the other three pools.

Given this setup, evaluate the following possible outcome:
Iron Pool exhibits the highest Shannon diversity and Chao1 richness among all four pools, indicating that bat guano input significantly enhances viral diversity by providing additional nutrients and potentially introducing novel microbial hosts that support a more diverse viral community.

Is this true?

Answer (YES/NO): NO